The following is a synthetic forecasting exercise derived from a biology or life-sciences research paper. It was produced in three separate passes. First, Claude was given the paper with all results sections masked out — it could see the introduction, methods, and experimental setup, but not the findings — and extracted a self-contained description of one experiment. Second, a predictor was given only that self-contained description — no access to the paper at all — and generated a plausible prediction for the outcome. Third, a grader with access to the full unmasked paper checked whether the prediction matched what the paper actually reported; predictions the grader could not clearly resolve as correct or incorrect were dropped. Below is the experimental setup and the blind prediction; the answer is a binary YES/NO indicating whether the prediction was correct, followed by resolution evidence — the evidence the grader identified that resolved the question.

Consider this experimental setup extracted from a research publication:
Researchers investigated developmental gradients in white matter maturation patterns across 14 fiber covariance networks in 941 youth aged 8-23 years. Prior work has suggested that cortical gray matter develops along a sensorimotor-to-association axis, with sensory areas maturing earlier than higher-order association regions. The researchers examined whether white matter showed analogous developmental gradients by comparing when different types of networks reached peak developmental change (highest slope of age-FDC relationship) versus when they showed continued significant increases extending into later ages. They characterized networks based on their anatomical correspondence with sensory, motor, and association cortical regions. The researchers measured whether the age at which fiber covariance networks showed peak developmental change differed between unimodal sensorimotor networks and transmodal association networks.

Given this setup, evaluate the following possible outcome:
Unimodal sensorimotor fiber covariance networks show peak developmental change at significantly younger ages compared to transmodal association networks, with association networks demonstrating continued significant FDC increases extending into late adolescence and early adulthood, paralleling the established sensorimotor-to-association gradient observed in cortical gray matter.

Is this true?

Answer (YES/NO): NO